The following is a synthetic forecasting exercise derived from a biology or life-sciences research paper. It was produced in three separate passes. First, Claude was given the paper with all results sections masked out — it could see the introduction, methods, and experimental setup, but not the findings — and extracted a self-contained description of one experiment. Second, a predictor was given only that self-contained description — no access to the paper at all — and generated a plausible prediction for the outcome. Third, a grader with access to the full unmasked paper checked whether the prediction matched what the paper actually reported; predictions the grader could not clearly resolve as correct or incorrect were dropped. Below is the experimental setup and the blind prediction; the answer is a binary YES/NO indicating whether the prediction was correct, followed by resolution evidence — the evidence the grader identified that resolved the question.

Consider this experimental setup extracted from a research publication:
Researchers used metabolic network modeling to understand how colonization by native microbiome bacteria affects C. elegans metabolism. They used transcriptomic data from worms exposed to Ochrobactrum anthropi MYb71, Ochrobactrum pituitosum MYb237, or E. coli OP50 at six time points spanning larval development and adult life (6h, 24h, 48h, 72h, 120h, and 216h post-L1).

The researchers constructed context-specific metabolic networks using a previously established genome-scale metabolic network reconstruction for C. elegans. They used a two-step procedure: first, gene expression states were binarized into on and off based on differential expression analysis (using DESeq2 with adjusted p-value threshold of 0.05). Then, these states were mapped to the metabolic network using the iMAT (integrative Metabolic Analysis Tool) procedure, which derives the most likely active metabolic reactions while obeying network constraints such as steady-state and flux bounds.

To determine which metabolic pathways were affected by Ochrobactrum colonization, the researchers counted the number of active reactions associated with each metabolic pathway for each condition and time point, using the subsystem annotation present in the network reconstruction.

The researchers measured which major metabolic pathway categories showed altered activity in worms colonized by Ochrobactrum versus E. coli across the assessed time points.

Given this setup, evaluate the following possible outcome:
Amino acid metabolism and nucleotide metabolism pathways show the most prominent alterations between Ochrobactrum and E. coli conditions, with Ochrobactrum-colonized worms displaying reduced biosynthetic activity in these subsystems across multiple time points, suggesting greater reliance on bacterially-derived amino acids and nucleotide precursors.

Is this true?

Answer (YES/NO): NO